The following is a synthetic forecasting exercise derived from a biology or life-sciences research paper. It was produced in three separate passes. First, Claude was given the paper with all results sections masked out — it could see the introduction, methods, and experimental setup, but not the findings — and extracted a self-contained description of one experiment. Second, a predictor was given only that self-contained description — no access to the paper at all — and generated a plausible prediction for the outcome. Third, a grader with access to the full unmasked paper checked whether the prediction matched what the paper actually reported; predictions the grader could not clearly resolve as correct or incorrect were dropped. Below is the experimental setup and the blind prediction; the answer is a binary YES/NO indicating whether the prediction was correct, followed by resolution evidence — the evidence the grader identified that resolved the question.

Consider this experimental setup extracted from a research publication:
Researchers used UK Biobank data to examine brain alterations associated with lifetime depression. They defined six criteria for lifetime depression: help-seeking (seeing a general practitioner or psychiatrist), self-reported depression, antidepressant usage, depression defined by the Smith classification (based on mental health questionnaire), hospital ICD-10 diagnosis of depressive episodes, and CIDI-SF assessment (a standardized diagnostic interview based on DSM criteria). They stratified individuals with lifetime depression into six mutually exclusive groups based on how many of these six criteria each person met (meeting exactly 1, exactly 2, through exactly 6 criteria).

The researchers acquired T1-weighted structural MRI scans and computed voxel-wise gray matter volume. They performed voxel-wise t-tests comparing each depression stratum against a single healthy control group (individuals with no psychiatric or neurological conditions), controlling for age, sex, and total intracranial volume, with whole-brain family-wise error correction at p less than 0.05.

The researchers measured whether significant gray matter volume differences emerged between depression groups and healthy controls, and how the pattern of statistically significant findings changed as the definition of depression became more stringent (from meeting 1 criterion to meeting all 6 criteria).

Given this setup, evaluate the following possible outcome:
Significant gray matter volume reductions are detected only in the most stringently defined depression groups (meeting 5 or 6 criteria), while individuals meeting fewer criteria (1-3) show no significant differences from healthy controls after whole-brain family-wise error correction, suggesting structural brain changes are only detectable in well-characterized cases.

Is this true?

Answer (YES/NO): NO